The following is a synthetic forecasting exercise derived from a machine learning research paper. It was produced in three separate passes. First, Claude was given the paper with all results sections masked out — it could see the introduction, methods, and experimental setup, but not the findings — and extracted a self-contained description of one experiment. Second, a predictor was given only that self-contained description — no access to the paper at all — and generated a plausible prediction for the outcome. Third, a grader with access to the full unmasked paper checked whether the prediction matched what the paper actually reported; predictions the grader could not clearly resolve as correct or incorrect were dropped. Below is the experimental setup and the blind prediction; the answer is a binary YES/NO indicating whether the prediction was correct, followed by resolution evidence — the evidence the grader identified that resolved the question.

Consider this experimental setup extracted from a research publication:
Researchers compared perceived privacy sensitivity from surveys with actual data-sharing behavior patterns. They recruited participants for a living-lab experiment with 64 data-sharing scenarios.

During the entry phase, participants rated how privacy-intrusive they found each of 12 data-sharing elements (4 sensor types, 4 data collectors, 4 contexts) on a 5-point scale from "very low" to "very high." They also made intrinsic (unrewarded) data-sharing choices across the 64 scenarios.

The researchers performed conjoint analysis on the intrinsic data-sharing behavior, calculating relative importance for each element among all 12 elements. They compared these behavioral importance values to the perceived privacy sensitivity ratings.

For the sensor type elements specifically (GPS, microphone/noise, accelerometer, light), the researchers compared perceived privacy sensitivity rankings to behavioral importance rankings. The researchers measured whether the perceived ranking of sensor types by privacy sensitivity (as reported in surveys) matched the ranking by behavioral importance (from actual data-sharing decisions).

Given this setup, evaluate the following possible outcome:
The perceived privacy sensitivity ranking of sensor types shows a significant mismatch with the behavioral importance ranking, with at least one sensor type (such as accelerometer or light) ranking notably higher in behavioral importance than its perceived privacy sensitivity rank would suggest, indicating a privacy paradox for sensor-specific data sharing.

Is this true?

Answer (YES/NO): NO